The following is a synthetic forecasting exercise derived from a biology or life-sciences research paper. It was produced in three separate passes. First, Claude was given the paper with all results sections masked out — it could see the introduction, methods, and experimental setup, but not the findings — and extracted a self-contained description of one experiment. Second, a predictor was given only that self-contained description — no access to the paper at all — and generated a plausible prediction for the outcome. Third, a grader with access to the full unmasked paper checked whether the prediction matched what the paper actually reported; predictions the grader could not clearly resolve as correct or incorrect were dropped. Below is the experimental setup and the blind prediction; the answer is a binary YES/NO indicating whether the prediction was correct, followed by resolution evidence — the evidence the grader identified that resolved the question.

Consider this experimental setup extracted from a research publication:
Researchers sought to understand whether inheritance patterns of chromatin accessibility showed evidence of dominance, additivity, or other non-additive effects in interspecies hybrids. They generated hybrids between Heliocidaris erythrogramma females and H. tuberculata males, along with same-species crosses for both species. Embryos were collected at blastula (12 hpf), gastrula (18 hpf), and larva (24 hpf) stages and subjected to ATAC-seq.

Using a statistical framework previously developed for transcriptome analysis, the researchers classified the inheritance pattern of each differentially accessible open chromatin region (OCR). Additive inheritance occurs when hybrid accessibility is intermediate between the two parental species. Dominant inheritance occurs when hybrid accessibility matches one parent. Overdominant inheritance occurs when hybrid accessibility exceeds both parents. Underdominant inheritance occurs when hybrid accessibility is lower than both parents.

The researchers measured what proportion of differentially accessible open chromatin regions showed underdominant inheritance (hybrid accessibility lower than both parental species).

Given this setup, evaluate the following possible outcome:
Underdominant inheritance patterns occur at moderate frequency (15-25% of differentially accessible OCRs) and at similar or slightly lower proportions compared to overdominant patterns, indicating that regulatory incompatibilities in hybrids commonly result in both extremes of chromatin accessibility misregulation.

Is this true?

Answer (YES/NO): NO